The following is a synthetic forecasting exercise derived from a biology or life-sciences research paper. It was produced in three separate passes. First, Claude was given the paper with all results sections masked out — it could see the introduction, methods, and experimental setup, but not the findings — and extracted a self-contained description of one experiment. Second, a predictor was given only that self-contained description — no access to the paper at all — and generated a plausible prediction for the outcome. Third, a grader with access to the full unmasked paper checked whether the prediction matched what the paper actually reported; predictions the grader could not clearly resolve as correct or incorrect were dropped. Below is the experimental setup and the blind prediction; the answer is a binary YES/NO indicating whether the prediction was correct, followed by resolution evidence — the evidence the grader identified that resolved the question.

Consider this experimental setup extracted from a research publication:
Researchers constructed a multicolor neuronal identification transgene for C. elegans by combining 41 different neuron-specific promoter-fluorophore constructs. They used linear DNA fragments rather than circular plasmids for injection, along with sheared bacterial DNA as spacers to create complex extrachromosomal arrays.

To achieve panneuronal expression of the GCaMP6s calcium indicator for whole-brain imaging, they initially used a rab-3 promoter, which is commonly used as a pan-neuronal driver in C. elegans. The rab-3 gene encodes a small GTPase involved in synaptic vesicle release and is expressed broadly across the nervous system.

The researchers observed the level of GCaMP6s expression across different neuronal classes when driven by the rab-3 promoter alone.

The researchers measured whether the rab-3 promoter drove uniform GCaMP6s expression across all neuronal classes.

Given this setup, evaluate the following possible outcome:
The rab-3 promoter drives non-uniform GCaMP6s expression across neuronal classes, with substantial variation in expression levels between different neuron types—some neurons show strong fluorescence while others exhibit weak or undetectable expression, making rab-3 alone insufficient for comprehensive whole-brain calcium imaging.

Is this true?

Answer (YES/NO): YES